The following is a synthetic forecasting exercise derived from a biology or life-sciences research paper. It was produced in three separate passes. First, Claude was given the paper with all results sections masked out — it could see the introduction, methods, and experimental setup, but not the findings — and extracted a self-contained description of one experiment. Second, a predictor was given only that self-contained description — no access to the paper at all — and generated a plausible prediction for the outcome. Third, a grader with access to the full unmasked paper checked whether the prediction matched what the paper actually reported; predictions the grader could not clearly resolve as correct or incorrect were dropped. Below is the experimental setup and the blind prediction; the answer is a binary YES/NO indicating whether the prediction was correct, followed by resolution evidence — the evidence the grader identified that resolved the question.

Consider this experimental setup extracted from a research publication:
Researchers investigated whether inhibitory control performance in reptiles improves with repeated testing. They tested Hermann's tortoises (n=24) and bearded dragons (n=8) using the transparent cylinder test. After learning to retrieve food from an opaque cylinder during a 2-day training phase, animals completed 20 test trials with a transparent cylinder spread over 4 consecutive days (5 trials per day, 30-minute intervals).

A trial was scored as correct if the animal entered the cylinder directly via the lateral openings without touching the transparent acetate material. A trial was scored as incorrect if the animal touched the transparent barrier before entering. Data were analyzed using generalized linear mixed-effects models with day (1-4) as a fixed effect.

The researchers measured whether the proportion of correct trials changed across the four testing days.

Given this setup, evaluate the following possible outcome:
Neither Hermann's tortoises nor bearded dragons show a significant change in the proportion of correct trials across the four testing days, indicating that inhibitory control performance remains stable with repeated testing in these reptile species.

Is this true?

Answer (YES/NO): NO